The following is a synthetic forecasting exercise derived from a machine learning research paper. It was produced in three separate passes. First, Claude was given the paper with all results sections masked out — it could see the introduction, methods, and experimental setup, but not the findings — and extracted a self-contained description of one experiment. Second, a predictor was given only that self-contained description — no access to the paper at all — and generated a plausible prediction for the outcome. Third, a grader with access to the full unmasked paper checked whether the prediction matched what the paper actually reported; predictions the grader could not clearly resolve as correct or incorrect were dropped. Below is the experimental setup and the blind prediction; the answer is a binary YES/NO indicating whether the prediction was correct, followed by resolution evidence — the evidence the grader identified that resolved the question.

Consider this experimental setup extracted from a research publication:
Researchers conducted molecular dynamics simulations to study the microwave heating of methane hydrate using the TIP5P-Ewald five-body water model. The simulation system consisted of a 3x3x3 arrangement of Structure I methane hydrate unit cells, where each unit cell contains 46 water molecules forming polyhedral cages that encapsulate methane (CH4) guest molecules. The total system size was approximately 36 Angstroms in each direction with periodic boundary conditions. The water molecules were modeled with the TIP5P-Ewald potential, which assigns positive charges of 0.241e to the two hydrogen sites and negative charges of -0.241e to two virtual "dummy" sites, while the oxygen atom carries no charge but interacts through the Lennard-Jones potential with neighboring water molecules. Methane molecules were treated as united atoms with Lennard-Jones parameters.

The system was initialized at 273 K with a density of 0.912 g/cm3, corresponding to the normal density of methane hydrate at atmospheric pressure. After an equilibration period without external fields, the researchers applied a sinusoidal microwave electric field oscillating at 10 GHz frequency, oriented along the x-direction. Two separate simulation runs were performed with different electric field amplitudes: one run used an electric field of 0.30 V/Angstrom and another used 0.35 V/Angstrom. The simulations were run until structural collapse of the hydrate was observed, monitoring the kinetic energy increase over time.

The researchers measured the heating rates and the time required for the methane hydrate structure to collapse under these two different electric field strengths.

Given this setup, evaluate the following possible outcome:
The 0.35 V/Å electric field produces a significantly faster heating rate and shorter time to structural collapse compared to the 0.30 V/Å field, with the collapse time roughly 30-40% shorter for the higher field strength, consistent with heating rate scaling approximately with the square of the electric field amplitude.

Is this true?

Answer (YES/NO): NO